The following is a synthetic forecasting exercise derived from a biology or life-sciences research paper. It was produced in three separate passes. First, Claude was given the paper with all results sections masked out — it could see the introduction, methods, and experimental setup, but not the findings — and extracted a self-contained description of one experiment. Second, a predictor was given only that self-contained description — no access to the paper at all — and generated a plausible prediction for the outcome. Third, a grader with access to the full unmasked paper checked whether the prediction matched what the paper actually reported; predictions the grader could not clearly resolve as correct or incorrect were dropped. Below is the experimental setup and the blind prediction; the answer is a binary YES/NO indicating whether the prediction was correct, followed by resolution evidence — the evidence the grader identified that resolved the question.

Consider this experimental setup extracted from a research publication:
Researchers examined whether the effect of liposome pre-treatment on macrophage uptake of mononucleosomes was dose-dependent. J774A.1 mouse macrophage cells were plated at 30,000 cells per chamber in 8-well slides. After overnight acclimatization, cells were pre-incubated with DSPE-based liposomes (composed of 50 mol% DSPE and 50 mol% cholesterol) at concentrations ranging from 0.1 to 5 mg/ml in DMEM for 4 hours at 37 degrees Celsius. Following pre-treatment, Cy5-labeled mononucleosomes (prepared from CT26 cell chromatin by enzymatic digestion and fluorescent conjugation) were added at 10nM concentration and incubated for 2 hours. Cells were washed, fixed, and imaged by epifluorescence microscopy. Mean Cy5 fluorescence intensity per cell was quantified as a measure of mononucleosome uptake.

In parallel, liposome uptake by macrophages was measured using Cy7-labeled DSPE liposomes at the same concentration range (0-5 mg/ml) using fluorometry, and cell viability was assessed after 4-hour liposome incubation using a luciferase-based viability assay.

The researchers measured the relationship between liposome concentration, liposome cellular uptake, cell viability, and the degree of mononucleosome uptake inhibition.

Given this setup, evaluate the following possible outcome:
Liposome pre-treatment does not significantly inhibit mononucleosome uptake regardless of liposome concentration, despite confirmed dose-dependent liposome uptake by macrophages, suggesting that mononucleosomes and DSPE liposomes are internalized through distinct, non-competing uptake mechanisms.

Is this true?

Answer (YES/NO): NO